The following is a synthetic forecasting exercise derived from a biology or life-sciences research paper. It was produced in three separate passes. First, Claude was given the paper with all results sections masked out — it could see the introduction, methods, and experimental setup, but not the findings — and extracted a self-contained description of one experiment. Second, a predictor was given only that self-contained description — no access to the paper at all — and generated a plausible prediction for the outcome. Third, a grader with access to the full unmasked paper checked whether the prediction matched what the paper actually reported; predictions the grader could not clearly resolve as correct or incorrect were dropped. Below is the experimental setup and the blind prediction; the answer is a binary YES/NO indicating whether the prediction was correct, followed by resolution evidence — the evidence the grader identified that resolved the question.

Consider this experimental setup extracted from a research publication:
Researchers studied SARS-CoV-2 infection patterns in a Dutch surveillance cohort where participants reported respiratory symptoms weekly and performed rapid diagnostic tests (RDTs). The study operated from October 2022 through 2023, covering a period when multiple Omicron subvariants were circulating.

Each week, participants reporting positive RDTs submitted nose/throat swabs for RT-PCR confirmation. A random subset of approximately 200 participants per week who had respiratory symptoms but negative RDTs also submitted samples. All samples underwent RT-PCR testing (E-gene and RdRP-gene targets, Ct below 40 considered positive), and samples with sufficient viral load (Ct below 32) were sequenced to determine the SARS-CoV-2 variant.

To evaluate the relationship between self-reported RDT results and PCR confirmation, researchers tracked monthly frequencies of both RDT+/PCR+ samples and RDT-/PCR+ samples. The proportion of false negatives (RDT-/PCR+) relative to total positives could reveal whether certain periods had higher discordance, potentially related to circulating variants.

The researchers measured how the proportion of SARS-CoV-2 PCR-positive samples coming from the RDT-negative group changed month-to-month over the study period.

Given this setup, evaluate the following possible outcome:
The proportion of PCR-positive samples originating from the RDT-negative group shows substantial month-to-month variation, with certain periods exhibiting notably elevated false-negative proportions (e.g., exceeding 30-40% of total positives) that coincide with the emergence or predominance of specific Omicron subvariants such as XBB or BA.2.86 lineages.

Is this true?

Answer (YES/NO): NO